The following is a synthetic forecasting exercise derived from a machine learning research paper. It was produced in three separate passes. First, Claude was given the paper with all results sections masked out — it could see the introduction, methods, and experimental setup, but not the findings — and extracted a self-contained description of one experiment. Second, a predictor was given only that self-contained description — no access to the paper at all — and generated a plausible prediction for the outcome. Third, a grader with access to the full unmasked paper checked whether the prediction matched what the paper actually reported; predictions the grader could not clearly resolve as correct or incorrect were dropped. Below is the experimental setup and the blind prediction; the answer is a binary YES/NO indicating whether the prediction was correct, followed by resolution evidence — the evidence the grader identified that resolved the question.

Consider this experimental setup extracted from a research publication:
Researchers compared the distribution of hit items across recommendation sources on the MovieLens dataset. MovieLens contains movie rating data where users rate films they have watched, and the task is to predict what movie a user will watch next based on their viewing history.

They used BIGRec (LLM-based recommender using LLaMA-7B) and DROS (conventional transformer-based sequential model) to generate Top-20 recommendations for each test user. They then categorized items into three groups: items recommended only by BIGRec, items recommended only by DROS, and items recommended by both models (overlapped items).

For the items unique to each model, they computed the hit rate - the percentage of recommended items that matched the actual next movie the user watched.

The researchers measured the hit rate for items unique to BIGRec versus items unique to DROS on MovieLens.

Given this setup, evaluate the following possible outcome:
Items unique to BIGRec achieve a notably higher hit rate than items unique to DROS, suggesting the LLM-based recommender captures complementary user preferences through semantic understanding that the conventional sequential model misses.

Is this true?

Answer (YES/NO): NO